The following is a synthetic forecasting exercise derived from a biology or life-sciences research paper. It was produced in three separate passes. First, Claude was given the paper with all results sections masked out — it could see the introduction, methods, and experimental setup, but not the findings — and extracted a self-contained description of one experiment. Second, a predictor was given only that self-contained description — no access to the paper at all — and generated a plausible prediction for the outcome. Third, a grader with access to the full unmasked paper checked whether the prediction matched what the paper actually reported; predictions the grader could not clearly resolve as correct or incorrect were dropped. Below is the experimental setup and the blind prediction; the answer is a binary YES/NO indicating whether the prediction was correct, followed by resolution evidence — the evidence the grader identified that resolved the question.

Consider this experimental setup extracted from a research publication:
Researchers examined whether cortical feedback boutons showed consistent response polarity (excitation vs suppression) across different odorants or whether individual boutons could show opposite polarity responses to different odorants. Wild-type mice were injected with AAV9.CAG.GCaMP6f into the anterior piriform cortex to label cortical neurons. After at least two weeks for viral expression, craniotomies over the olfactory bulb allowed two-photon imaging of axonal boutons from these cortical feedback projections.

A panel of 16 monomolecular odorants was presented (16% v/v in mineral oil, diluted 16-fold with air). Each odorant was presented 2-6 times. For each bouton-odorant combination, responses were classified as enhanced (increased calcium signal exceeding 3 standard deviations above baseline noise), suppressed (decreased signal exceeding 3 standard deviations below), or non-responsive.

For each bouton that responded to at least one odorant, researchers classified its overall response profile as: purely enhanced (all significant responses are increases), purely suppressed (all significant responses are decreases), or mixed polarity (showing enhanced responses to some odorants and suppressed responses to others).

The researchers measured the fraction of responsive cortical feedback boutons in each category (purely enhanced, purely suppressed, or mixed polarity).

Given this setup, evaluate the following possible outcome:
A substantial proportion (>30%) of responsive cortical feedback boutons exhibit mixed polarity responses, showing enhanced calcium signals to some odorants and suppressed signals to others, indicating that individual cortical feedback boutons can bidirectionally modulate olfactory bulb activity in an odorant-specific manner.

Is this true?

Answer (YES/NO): NO